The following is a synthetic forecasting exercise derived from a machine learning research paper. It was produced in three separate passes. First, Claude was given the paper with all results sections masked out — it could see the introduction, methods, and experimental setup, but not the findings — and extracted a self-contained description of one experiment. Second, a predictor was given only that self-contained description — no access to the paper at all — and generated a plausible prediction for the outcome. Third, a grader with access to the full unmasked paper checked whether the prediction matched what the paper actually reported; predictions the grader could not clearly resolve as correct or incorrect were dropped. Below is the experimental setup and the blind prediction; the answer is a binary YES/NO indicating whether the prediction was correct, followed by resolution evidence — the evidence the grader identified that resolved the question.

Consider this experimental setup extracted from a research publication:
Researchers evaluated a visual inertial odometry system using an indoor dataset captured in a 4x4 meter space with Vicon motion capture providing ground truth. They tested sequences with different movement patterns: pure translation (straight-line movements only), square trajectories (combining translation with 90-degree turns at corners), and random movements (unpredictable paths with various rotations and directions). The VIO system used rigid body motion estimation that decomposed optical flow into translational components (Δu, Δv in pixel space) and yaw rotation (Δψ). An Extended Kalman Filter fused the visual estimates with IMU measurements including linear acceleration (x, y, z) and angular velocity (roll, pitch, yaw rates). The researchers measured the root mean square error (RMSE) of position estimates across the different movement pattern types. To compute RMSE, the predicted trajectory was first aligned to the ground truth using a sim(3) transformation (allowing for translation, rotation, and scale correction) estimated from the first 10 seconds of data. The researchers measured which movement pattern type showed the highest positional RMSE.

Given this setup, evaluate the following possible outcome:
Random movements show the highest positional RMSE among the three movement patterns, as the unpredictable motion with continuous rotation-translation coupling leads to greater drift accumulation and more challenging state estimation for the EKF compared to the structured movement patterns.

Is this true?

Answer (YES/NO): NO